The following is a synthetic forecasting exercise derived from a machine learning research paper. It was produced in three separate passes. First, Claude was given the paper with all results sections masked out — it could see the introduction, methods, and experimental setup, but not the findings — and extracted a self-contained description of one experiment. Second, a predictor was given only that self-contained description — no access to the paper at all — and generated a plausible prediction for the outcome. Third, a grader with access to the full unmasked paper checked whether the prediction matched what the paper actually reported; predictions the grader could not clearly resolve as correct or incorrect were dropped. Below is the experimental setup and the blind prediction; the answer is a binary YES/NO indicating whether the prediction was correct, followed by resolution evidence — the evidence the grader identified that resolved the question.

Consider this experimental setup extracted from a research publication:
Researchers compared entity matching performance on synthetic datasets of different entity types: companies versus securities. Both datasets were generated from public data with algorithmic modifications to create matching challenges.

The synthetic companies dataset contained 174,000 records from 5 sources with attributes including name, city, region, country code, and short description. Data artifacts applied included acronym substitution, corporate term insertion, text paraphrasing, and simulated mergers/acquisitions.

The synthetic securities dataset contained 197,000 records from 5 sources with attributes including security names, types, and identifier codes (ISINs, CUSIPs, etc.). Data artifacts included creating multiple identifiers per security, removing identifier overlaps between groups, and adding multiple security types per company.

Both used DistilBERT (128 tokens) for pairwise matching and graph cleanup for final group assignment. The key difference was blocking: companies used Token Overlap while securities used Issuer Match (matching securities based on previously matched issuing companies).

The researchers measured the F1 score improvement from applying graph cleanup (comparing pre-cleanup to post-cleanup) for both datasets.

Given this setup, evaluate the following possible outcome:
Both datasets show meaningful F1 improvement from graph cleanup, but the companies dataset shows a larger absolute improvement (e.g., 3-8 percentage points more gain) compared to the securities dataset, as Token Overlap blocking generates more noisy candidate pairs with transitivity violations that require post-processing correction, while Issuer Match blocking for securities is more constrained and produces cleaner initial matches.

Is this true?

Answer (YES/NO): NO